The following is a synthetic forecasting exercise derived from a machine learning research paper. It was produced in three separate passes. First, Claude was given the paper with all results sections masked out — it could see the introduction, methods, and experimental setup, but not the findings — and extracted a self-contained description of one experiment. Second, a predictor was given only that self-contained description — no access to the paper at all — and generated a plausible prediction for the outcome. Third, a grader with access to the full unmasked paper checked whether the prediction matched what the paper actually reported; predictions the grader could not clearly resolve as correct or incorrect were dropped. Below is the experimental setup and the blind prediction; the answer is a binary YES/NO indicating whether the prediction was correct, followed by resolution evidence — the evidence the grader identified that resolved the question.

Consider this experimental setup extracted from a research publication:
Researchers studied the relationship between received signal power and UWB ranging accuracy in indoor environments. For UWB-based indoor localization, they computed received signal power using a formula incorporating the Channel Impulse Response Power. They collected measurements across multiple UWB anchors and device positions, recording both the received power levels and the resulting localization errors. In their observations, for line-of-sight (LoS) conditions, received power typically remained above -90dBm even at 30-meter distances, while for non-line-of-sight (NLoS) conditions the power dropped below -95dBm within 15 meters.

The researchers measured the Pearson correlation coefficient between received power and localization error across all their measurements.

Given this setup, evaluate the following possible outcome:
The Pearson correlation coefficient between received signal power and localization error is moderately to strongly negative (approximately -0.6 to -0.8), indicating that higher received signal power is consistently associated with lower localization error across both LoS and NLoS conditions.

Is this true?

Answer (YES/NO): YES